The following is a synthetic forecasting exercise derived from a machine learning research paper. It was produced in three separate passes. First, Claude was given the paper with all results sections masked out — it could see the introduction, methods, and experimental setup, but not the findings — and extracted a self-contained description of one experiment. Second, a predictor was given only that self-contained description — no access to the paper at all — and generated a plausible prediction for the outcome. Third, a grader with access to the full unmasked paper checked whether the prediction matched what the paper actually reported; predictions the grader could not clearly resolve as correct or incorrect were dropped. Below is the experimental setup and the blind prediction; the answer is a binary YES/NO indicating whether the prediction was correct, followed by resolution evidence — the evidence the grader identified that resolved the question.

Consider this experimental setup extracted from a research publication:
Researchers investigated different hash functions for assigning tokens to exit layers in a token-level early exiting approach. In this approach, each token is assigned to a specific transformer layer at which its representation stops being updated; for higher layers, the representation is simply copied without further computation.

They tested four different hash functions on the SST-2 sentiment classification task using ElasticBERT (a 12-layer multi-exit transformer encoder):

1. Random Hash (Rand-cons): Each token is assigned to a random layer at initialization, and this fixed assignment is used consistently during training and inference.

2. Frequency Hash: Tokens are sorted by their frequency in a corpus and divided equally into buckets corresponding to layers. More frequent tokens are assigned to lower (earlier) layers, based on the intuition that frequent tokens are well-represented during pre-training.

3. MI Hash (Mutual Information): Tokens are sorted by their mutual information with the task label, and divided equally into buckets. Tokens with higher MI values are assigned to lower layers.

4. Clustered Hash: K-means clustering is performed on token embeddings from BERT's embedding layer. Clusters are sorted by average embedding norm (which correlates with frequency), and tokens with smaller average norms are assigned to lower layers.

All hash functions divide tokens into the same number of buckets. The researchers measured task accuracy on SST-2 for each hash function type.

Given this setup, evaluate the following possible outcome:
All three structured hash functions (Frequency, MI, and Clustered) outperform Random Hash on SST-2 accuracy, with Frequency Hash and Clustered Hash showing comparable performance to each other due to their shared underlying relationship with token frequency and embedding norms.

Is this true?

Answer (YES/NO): NO